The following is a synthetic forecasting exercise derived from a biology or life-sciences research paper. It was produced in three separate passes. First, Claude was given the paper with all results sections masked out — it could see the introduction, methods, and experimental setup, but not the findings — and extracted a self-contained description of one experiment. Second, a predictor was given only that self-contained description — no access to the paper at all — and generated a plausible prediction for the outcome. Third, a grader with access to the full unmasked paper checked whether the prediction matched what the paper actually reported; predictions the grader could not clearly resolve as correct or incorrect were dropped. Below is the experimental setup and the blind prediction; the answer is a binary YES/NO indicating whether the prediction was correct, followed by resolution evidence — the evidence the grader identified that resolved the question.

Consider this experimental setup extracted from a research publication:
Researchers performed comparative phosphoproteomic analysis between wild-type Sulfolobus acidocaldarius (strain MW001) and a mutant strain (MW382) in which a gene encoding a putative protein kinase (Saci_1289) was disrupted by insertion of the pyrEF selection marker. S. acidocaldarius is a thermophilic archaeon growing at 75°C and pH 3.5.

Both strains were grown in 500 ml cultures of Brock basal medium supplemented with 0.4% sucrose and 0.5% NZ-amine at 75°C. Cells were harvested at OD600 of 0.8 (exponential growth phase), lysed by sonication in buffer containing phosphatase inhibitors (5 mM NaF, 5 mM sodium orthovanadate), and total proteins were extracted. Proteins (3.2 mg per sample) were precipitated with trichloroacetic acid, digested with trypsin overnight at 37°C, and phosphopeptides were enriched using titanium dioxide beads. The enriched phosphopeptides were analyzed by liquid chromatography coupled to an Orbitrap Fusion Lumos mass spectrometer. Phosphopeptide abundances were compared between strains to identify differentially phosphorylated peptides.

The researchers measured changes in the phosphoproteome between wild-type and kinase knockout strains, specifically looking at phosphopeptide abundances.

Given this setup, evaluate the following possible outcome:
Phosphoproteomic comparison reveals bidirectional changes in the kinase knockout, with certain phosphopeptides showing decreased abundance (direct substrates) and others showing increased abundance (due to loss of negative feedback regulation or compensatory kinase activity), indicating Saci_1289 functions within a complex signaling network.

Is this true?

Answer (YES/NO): NO